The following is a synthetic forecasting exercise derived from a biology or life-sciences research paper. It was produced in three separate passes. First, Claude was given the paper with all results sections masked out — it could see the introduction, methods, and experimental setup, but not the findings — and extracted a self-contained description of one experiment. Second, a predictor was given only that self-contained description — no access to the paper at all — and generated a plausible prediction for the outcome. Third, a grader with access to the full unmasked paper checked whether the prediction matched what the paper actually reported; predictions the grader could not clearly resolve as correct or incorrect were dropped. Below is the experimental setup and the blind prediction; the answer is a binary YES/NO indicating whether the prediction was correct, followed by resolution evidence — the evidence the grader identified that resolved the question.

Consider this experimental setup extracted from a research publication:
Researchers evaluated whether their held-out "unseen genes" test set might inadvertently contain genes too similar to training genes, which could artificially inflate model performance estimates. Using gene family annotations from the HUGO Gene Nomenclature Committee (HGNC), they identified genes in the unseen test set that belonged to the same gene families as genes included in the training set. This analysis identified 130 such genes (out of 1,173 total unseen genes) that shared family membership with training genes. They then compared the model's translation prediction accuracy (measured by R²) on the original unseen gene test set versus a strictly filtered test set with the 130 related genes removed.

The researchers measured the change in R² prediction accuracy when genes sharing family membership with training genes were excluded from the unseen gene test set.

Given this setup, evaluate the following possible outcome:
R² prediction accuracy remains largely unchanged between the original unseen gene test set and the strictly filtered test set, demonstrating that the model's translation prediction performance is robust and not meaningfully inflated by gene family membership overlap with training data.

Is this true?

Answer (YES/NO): YES